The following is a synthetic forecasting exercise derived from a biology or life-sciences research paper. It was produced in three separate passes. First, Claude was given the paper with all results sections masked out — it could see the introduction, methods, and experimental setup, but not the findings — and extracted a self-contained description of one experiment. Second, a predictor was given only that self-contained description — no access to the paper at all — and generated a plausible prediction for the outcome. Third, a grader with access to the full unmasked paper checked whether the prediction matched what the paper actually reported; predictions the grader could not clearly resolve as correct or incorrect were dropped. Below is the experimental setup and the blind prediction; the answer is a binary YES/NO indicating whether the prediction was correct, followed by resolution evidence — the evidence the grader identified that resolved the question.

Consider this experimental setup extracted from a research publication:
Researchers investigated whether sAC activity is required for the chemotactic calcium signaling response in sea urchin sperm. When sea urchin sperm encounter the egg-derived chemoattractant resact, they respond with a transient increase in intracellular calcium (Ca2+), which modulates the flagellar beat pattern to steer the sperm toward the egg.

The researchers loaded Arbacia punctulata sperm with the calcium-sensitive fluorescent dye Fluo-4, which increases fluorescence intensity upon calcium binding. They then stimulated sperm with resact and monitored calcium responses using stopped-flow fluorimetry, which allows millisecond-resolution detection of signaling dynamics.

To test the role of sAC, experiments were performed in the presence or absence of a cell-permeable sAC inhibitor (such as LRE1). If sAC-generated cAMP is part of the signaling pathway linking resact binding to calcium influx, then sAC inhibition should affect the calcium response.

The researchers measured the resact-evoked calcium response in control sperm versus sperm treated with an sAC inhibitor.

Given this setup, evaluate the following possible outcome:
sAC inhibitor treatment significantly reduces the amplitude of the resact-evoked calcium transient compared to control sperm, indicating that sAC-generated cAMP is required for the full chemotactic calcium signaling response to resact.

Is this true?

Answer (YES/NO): YES